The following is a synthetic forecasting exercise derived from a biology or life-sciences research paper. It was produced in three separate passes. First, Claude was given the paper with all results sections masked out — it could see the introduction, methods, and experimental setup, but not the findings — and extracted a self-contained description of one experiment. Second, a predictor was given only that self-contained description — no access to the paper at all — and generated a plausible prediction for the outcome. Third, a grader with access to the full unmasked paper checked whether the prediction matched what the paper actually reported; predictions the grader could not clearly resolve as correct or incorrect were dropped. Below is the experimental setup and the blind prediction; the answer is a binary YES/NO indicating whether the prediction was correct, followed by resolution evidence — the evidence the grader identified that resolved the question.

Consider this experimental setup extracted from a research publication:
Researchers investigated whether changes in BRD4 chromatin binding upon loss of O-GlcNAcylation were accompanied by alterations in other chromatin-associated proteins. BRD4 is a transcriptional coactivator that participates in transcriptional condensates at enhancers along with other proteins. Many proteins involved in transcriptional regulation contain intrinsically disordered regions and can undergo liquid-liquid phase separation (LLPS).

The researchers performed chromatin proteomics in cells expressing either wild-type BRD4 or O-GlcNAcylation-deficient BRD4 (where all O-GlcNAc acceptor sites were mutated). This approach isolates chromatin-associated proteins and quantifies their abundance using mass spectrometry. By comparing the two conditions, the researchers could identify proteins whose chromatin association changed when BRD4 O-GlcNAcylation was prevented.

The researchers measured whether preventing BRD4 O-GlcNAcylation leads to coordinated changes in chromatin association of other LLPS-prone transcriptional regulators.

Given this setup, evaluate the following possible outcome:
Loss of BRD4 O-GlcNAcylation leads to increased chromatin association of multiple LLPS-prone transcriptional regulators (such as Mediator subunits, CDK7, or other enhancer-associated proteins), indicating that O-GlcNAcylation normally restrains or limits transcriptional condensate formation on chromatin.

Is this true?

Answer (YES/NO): YES